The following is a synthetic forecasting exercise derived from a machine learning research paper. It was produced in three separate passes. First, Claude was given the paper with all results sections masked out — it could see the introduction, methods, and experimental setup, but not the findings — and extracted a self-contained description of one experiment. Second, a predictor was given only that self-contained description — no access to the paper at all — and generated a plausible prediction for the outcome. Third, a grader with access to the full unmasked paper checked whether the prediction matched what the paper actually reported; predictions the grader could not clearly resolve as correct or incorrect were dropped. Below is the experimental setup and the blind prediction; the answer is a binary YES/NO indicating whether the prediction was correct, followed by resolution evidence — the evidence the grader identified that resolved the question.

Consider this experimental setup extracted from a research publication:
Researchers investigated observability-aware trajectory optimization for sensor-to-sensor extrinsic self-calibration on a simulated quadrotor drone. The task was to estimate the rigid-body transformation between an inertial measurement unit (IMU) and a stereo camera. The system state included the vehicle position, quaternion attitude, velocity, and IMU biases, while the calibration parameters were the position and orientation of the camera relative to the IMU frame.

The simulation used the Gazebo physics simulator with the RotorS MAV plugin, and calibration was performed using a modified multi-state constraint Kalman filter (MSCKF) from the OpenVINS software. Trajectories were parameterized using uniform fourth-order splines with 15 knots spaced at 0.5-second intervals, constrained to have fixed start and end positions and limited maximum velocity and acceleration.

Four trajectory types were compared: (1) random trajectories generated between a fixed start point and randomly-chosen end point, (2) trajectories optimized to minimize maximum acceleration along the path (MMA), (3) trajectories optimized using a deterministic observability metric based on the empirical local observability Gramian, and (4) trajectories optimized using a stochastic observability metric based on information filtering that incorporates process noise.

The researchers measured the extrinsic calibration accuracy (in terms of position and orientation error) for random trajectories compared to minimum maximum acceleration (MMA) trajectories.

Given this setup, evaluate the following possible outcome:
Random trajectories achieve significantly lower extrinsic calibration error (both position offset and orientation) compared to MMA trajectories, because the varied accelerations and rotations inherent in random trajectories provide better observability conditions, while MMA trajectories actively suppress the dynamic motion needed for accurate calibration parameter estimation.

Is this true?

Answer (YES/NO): YES